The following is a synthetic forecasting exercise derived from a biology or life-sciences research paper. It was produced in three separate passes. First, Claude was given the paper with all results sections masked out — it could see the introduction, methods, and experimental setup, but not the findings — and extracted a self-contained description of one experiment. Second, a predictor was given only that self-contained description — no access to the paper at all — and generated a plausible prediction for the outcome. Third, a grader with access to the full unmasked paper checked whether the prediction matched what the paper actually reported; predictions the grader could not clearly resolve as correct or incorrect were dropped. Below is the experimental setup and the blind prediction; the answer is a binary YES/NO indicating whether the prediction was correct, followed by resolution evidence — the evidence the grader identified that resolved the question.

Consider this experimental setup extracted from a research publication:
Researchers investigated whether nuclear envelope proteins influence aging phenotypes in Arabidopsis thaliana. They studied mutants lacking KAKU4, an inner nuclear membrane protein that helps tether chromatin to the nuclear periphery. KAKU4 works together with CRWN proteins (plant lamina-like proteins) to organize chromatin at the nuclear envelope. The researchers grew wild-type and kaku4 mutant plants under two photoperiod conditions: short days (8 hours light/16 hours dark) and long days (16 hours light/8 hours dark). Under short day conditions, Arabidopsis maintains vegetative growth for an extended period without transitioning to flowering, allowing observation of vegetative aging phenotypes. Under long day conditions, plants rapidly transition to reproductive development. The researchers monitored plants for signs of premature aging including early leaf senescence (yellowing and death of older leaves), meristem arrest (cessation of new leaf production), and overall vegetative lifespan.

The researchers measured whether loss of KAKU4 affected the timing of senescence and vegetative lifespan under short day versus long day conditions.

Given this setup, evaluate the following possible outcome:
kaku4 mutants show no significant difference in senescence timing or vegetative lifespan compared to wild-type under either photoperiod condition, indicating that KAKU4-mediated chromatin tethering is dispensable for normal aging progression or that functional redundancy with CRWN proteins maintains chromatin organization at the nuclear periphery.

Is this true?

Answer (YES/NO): NO